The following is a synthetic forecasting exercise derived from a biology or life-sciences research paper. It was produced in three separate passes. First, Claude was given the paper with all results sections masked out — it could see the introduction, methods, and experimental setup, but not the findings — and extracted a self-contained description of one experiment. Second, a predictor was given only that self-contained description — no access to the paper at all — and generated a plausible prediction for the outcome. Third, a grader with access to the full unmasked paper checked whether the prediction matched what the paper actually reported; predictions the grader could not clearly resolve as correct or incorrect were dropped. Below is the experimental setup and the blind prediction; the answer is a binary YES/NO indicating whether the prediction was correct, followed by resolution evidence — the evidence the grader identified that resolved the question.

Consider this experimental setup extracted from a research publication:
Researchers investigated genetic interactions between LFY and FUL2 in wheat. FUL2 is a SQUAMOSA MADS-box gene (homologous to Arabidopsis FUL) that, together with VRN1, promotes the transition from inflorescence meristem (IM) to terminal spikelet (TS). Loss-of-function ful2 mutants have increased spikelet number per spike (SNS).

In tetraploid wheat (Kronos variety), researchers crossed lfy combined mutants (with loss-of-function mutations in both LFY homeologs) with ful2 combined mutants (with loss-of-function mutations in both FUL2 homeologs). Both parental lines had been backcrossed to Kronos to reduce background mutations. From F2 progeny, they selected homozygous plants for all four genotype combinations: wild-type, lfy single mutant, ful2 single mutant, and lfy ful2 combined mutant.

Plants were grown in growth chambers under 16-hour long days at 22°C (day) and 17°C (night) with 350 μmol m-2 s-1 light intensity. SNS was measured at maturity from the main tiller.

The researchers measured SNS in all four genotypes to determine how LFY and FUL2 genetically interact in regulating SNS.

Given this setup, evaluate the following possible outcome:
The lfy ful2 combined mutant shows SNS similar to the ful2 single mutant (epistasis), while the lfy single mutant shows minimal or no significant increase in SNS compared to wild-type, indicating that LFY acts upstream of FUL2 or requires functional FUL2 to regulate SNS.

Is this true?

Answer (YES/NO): NO